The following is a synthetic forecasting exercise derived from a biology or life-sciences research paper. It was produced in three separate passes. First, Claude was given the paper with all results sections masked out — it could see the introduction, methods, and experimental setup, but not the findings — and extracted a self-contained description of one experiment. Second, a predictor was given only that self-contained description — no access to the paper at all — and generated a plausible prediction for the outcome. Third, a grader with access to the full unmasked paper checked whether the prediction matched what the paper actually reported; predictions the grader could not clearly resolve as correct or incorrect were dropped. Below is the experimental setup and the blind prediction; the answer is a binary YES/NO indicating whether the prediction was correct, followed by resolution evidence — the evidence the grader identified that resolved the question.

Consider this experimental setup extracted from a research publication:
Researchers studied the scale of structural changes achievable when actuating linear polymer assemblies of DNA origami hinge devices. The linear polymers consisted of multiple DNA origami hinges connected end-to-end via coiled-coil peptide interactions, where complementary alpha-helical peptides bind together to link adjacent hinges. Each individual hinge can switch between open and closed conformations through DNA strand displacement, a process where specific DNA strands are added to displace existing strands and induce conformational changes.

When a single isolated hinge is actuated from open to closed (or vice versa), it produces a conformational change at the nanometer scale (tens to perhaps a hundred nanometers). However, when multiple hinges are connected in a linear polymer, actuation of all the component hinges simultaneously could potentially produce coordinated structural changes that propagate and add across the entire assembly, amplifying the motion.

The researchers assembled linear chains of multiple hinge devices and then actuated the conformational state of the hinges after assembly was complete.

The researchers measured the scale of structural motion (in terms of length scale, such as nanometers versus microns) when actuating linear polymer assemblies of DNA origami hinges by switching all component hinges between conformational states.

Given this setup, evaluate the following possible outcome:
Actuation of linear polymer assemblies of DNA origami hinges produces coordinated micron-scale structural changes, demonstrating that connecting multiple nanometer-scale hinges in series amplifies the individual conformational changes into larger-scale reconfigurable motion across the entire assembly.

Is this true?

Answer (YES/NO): YES